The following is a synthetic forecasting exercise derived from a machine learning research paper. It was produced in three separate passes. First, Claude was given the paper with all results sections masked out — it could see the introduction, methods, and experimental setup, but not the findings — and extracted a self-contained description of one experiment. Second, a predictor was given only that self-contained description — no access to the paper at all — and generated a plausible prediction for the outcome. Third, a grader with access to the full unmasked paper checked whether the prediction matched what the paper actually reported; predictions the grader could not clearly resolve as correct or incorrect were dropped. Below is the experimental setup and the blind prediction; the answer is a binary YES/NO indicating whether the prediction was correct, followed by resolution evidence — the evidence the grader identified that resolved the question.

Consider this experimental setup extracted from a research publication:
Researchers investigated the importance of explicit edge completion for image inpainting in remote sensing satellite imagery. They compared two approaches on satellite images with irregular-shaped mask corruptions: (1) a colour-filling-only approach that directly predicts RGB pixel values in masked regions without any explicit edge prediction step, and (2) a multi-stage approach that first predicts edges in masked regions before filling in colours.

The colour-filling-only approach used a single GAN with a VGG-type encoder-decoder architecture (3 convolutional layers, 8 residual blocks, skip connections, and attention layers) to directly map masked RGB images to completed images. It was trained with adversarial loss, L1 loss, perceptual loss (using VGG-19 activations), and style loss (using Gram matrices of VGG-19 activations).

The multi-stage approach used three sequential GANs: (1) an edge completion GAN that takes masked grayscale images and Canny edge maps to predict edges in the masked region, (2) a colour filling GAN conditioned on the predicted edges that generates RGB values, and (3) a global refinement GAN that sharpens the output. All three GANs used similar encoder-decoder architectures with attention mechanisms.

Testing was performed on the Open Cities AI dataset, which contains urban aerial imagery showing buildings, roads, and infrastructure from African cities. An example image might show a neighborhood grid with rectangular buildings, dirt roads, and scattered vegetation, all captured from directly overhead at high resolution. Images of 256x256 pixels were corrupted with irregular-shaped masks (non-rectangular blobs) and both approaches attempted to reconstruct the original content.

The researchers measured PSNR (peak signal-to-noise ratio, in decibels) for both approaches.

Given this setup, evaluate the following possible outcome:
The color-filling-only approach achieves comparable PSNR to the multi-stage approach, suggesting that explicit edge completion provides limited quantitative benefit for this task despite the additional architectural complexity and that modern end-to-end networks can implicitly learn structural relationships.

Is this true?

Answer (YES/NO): NO